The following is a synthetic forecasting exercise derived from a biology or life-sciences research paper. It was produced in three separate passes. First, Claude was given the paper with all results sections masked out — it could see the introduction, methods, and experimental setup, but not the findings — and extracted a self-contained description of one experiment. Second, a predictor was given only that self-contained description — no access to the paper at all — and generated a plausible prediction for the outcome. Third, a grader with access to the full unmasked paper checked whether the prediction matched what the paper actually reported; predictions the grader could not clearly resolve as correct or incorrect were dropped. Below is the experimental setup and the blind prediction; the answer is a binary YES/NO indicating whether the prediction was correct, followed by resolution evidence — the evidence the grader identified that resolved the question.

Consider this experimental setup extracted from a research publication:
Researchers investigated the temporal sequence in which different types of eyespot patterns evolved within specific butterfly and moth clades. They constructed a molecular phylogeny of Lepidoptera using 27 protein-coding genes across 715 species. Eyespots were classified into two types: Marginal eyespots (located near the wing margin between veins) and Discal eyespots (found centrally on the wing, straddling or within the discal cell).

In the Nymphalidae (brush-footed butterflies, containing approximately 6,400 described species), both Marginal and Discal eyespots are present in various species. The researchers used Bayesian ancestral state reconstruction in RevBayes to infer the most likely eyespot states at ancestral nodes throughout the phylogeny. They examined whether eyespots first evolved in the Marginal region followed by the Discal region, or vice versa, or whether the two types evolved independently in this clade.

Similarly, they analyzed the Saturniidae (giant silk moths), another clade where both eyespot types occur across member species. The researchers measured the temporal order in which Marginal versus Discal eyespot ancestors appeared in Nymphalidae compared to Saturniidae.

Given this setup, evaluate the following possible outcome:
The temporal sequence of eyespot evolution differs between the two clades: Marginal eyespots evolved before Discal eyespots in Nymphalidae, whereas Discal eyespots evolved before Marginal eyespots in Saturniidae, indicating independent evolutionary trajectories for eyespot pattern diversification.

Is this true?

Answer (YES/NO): YES